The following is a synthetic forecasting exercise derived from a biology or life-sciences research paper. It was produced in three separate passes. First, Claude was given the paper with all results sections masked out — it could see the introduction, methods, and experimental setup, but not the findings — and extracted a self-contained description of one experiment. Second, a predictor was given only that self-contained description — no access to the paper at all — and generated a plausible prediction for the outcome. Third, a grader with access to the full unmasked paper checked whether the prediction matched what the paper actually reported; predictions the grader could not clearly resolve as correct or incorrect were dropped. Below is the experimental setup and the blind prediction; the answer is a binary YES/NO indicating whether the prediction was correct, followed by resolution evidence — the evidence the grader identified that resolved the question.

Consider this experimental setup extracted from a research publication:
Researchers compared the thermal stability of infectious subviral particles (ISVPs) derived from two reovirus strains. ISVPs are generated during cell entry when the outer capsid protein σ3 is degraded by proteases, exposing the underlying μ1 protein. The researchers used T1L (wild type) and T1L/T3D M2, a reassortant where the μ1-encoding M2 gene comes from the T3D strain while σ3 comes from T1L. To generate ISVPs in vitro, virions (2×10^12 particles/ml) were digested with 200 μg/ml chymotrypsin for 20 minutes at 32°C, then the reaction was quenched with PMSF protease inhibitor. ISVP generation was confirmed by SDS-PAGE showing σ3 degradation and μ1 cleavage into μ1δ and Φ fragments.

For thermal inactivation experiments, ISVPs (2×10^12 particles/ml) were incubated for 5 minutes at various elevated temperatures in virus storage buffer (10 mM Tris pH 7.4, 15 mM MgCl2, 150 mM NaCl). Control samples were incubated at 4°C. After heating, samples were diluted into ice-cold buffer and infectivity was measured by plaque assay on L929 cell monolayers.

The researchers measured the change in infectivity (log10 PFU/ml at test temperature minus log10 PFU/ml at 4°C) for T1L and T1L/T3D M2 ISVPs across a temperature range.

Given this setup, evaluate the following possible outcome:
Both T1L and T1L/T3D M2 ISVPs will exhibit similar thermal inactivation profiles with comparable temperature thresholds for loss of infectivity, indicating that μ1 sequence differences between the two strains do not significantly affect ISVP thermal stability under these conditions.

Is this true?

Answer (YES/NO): NO